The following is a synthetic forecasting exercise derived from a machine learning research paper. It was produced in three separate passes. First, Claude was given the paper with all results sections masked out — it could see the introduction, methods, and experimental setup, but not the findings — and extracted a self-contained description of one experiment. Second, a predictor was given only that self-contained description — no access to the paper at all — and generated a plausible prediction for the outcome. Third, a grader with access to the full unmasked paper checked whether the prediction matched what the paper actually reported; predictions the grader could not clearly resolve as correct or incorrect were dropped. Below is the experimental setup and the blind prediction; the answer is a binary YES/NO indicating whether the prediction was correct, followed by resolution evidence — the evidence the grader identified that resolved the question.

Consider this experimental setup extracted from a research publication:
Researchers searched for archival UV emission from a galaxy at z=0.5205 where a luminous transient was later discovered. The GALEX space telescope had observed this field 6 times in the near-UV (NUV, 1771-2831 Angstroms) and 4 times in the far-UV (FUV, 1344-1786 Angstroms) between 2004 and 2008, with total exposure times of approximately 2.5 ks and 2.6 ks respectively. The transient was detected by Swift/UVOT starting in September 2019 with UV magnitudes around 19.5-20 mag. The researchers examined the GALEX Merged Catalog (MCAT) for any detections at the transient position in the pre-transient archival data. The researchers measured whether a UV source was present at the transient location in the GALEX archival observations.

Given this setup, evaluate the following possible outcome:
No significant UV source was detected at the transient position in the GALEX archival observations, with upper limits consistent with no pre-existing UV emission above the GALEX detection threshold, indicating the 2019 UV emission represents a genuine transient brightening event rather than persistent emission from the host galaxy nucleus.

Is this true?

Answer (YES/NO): YES